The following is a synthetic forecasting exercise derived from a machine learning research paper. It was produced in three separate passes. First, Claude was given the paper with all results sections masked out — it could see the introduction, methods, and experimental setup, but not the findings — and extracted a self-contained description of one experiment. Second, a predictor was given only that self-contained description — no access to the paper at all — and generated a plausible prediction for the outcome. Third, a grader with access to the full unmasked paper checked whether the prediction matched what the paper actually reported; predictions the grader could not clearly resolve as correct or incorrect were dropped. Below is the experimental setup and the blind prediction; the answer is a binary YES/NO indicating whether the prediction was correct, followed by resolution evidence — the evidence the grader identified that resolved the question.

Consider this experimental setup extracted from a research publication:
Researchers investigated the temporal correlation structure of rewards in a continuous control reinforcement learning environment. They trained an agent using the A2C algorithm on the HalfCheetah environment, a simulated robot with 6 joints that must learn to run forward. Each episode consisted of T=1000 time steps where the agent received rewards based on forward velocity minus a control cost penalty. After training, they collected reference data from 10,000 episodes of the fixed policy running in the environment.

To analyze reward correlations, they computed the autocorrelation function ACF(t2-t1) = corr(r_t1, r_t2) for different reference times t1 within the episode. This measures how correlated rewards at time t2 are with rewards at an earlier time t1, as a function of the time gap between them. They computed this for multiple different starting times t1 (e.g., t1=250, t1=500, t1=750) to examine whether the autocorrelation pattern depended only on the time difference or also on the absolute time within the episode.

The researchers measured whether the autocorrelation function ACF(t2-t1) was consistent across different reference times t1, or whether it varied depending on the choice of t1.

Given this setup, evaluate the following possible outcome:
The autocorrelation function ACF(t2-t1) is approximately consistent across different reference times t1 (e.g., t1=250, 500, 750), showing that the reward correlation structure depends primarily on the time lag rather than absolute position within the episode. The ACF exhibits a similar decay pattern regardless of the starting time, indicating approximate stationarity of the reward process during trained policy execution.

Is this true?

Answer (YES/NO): NO